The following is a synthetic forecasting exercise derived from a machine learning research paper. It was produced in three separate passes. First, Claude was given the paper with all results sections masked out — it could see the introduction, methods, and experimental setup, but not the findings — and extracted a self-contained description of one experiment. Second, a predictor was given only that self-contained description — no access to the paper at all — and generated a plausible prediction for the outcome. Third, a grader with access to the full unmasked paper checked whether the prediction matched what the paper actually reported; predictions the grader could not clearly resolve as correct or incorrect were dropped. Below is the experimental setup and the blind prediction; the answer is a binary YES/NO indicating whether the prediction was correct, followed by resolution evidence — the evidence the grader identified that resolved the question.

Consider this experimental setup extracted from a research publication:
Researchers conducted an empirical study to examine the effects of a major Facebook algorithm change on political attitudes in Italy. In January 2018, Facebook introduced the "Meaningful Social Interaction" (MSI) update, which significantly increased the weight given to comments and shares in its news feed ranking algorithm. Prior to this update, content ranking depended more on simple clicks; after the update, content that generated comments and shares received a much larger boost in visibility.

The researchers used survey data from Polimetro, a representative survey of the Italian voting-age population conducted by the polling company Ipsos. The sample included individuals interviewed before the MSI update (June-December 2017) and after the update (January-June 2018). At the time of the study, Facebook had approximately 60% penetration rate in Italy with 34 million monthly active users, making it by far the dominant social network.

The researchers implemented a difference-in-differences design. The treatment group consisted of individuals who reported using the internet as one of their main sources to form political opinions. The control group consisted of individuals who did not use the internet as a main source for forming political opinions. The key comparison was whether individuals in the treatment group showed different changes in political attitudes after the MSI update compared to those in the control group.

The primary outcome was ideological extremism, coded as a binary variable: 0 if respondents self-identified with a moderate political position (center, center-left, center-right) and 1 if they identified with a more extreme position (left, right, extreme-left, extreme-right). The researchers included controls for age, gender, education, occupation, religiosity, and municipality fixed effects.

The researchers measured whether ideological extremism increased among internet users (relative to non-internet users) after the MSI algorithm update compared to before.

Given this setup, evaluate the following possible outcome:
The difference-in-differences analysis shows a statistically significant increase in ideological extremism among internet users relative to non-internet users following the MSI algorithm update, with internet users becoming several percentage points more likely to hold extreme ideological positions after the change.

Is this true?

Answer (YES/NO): YES